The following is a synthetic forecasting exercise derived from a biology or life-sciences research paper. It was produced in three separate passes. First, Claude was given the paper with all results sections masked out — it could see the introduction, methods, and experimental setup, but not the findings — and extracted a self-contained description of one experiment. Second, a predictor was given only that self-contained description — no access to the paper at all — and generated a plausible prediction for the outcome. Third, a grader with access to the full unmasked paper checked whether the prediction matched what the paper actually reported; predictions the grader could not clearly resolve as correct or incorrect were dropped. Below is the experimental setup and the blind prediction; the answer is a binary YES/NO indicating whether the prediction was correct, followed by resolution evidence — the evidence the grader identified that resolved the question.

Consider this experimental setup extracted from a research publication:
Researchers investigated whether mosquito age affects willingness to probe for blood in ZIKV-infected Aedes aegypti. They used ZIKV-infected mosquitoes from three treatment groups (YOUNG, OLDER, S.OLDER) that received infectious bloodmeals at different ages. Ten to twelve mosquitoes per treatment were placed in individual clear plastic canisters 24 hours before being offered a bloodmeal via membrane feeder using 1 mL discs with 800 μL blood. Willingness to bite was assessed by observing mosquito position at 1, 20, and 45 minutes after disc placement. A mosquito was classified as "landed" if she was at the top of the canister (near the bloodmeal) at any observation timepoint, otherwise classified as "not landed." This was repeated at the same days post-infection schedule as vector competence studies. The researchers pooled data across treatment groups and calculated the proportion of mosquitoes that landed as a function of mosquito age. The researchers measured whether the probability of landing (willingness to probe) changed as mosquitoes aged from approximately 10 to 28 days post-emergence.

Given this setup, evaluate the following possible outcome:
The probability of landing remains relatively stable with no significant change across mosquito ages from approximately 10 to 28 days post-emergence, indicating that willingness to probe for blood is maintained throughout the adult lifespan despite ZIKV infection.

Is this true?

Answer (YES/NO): NO